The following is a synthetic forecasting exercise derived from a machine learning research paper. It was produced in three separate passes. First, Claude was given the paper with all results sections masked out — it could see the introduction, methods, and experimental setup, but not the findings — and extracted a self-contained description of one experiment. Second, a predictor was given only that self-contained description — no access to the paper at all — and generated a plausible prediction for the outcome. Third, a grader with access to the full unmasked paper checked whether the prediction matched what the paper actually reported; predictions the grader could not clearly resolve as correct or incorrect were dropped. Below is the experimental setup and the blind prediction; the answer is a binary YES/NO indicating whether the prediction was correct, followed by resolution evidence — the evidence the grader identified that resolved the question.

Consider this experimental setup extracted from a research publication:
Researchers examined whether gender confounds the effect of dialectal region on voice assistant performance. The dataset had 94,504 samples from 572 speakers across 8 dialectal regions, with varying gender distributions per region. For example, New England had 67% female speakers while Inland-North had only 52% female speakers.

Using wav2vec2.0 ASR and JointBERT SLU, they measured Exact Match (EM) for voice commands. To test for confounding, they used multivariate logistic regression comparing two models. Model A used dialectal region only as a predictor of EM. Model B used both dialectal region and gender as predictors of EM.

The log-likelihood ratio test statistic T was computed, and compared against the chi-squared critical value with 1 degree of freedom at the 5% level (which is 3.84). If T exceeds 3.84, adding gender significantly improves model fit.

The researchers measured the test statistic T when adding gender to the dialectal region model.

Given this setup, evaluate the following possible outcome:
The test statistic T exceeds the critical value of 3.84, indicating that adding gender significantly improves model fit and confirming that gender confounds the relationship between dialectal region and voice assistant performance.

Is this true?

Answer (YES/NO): NO